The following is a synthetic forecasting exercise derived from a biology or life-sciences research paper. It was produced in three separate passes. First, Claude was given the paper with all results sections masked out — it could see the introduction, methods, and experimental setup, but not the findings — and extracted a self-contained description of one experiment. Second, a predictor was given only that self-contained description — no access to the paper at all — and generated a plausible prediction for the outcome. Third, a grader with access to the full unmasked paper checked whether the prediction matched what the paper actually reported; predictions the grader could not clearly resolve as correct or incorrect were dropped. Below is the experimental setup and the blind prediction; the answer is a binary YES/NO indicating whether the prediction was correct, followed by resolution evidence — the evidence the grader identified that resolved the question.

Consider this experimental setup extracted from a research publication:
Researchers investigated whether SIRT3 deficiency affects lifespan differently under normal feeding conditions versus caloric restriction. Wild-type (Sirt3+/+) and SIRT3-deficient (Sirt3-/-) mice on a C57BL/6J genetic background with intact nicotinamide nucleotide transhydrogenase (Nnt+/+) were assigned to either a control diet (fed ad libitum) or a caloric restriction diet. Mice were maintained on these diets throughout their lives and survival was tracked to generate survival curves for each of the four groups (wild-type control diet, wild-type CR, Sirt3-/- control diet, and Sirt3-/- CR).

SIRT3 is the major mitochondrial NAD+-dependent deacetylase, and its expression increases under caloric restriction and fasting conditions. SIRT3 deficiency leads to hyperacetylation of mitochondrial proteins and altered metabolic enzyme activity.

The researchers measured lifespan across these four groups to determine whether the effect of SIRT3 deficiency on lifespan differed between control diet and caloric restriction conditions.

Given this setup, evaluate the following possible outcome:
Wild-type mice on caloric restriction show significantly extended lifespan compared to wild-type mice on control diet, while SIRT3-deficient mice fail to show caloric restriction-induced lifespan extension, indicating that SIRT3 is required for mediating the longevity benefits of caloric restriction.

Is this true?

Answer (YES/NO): NO